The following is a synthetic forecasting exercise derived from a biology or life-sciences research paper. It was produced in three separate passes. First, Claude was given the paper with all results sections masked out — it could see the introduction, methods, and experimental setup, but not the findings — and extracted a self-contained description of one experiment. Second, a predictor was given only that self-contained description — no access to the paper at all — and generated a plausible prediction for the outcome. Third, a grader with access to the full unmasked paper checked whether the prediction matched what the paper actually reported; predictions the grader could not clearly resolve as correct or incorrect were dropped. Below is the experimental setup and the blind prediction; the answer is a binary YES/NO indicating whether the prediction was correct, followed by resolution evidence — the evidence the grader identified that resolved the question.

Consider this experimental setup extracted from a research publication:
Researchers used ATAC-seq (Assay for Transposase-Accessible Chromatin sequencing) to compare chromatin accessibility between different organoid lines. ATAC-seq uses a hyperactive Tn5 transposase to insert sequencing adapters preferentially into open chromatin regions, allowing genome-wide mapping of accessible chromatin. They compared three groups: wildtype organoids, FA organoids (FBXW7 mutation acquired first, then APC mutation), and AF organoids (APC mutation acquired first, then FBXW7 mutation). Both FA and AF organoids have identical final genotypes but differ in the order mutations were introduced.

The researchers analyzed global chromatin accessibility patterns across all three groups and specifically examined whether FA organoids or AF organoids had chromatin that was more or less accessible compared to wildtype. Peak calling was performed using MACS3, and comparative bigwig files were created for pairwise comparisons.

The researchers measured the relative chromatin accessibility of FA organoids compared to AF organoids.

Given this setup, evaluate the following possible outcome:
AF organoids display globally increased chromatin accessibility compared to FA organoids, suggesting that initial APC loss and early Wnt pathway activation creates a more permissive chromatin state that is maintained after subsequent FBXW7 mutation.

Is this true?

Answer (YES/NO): YES